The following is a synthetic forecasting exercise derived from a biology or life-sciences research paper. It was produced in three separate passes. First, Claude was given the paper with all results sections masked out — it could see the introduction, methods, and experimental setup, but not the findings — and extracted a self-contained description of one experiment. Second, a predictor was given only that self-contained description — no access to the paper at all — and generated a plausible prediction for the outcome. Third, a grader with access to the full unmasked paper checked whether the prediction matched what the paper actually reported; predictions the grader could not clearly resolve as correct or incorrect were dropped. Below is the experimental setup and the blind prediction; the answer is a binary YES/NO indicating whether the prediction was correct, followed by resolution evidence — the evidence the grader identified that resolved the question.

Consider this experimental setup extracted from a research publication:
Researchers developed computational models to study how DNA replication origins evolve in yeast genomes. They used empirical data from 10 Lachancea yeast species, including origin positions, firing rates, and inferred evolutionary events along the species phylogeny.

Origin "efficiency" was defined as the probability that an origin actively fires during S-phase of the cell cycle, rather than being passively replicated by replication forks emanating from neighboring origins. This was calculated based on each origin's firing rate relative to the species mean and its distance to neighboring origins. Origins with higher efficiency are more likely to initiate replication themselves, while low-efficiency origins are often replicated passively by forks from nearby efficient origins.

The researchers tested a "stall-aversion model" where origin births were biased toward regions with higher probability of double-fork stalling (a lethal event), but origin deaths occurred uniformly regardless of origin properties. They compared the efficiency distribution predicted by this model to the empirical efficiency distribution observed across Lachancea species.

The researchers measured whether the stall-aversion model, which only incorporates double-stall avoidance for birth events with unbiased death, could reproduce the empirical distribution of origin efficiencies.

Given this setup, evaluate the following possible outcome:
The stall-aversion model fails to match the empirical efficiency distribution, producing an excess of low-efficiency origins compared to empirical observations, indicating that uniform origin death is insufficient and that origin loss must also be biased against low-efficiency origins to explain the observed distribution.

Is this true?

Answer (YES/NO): NO